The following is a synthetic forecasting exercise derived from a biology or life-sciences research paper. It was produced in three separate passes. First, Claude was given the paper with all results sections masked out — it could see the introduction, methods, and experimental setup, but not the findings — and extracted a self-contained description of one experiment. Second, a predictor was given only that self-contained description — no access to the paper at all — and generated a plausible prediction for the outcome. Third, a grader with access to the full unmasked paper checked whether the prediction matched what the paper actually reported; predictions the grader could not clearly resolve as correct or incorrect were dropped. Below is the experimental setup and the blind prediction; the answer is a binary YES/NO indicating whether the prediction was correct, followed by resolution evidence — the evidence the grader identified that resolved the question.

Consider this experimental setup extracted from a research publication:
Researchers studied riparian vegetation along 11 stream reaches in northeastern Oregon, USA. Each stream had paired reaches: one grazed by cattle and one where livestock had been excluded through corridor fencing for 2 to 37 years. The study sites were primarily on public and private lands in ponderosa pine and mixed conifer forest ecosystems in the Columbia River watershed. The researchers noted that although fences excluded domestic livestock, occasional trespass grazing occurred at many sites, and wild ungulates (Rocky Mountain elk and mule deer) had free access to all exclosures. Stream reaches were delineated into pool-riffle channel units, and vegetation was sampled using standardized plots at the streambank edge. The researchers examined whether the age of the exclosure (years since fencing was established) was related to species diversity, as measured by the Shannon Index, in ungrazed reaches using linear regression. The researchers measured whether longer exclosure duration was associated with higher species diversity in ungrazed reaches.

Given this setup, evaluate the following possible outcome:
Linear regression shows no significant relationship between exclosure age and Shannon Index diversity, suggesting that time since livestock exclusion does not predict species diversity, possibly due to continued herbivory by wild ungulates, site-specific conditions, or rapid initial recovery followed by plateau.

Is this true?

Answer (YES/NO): YES